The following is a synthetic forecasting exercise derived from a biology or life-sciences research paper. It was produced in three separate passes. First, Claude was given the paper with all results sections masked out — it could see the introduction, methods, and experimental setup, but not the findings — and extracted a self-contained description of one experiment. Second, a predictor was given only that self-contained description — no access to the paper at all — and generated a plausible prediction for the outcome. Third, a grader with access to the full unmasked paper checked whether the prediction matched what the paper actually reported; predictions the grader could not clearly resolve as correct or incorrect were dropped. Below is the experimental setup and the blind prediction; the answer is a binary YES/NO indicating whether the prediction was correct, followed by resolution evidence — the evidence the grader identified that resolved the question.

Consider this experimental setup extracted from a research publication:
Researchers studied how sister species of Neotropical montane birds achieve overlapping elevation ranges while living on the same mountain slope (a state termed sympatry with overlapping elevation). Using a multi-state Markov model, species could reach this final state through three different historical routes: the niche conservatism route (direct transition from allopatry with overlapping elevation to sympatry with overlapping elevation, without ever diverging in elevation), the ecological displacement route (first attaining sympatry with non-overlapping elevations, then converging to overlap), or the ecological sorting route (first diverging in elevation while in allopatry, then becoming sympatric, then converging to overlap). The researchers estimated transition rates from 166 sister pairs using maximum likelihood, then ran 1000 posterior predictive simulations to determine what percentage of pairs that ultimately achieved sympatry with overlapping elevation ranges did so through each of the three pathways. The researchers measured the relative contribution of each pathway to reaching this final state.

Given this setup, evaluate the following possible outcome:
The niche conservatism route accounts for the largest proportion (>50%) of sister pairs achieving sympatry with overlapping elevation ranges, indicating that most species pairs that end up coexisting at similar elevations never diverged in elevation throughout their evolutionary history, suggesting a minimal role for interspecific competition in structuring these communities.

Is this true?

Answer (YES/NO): NO